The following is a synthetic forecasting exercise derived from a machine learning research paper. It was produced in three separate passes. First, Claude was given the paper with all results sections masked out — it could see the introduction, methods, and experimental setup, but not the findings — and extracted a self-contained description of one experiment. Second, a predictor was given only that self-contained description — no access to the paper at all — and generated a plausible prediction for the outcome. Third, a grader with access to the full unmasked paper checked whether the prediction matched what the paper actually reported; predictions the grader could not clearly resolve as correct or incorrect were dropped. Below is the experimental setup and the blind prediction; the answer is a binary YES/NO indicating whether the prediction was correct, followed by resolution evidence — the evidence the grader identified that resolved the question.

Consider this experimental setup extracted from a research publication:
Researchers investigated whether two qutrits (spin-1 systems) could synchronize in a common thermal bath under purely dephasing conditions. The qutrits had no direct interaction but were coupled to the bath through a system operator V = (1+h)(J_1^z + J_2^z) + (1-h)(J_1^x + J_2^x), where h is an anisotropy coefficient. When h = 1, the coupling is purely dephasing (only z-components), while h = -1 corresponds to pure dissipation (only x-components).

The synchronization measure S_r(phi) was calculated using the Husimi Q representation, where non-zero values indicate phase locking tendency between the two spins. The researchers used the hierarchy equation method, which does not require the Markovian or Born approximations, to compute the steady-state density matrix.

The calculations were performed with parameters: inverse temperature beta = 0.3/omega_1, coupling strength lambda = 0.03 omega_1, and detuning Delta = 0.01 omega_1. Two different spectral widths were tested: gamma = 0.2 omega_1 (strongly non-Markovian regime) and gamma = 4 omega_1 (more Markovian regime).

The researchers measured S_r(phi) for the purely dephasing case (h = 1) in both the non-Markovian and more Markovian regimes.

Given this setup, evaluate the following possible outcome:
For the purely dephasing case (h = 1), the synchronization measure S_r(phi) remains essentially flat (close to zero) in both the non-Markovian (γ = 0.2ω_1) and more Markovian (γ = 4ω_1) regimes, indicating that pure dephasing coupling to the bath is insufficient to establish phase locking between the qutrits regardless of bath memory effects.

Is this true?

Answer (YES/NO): YES